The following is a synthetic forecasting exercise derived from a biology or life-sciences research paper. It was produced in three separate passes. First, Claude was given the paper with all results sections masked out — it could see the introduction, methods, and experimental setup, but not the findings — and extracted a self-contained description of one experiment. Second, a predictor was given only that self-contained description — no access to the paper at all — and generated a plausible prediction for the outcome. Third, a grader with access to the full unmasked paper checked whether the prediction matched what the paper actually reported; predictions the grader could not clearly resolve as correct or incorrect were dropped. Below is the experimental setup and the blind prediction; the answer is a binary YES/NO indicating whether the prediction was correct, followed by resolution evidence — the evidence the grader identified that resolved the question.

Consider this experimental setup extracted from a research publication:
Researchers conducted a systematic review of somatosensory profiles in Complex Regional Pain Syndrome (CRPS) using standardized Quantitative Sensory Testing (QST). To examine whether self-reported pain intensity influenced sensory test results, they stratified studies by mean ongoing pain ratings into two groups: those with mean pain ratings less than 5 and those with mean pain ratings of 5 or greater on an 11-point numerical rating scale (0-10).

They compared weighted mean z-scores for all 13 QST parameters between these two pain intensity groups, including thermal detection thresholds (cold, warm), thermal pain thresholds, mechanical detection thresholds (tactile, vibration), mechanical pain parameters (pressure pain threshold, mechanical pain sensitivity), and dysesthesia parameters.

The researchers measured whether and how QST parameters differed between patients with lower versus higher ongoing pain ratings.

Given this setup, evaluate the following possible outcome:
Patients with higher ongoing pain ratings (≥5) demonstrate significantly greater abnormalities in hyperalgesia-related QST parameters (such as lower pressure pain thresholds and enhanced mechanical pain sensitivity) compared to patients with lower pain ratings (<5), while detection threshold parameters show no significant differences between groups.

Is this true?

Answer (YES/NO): NO